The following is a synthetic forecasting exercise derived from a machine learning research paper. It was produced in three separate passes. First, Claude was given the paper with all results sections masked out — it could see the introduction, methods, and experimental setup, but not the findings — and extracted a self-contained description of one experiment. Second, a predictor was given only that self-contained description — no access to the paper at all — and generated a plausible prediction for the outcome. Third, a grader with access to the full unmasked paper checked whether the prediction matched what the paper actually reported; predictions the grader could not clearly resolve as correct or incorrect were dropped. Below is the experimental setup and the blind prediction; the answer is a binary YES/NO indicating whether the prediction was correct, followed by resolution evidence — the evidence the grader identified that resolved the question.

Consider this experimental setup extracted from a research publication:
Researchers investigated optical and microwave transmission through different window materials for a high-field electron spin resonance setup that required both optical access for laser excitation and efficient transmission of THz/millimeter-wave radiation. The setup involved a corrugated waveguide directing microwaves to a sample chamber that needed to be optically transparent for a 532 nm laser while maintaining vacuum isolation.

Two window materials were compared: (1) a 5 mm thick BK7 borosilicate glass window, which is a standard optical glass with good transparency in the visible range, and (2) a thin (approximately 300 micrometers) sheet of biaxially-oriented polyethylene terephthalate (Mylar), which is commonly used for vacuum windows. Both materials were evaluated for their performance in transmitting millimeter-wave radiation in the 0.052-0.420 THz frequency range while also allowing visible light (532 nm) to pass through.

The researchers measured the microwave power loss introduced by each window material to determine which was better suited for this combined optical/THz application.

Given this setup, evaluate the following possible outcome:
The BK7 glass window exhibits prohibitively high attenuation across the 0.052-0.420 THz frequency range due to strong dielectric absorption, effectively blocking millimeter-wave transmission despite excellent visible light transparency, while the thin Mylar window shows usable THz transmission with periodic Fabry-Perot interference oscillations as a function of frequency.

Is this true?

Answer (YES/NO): NO